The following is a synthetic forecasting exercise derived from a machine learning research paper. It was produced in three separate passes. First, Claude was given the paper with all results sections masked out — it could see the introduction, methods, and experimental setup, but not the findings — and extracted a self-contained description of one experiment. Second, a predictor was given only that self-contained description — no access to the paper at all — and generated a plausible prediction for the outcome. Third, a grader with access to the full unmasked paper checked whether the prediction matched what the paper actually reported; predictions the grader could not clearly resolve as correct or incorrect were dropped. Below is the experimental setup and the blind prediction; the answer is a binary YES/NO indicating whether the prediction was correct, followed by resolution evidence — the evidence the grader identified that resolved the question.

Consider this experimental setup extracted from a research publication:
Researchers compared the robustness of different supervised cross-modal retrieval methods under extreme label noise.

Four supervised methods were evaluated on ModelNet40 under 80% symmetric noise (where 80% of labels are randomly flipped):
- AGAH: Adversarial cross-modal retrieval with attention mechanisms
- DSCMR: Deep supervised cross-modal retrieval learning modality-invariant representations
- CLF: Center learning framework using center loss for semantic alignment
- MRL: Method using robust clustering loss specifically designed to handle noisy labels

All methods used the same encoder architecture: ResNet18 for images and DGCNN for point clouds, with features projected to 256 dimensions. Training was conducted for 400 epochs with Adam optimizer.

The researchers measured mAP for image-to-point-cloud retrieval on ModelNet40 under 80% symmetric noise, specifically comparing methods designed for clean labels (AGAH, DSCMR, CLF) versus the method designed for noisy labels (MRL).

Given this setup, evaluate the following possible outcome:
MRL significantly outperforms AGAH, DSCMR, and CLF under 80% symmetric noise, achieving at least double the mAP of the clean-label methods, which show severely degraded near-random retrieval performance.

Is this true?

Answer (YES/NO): NO